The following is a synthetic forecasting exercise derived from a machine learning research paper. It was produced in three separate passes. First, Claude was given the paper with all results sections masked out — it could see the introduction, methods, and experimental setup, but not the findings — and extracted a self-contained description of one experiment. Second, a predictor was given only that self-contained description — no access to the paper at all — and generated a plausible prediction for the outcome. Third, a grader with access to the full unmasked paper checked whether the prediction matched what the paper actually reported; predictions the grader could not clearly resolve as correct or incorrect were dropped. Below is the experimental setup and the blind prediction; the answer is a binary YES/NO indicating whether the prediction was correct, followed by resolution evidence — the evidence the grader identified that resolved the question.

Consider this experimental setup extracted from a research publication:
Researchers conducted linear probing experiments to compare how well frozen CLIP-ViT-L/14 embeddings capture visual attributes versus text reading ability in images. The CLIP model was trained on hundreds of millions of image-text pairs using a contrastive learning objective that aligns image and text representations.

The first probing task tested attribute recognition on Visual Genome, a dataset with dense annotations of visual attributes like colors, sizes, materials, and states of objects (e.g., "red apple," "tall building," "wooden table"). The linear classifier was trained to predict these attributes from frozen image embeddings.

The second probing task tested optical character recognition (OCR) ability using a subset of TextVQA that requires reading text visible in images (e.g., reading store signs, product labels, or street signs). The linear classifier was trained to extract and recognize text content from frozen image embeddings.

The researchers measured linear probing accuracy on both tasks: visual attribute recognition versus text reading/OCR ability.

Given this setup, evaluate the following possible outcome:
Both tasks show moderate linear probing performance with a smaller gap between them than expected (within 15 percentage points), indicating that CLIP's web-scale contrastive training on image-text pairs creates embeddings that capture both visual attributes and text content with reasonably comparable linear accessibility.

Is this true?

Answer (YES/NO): NO